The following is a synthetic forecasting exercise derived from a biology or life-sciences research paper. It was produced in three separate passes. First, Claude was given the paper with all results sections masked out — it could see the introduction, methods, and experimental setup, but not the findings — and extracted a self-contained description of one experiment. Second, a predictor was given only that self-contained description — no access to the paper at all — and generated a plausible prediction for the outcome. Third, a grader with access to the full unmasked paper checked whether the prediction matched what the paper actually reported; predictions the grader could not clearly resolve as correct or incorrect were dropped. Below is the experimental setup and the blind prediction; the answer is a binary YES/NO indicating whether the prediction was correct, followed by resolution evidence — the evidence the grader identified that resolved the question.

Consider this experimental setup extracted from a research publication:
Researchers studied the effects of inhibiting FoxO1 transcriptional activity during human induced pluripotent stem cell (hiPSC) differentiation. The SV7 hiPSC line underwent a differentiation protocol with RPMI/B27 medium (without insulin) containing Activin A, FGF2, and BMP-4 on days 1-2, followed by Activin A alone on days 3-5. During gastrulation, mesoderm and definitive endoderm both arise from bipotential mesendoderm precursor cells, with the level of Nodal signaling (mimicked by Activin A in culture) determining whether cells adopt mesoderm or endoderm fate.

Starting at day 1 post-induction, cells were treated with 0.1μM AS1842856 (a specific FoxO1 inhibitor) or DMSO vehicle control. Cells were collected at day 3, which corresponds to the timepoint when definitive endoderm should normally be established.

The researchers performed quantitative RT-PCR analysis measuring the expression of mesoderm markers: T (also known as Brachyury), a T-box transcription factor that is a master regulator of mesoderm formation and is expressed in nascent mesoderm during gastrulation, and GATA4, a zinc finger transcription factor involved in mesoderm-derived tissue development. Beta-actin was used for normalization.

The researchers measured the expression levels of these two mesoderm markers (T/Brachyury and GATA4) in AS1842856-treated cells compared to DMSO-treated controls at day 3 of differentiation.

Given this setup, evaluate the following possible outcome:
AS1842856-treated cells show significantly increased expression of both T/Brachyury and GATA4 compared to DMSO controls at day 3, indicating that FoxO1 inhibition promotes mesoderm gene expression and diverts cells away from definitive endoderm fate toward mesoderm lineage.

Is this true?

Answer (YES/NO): NO